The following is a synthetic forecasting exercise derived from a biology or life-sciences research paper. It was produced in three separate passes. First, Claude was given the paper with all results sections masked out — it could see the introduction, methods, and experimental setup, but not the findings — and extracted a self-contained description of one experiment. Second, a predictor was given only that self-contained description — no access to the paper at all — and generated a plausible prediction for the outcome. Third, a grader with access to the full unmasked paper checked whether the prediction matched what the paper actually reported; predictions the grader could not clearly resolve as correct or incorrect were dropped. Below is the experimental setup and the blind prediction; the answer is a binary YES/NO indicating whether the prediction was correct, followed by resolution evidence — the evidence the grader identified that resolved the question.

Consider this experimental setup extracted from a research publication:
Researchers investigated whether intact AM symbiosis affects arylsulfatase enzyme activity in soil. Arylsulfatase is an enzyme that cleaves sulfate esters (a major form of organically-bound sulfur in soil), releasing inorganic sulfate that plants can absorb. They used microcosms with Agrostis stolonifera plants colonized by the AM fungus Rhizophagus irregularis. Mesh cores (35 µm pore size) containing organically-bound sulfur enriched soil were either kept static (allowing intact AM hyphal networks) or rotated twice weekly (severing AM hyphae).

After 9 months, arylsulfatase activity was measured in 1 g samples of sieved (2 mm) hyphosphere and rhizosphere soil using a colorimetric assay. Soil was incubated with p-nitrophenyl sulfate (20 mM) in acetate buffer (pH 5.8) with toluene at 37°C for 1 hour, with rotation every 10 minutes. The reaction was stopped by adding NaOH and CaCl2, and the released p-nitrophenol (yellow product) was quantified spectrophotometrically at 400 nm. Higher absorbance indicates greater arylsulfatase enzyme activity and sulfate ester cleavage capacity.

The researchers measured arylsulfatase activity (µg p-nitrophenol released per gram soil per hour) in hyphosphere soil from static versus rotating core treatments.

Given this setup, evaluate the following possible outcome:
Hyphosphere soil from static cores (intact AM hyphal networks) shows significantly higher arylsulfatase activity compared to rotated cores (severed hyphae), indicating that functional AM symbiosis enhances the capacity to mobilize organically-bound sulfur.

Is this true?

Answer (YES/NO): NO